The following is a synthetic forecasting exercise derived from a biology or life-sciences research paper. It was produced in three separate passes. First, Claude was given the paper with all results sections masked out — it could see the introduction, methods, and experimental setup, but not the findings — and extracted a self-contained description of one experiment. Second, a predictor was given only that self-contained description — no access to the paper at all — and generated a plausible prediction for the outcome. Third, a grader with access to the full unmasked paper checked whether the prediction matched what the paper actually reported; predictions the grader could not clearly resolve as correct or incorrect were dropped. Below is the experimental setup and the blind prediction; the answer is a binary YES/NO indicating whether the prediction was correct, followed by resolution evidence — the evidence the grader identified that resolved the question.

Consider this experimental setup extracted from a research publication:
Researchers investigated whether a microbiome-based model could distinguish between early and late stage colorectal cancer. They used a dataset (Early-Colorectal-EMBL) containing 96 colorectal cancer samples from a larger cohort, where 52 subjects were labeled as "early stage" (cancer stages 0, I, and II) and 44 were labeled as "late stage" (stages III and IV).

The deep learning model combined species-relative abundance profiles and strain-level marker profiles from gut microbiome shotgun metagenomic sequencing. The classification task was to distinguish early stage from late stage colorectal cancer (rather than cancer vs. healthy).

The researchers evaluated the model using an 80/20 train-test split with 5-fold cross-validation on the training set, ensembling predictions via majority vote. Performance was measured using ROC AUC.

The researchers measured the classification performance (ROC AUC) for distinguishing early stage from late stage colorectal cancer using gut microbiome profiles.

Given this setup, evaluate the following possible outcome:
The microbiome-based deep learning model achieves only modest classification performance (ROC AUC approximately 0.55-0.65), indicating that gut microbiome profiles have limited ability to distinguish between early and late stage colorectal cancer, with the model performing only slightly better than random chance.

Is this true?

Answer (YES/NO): YES